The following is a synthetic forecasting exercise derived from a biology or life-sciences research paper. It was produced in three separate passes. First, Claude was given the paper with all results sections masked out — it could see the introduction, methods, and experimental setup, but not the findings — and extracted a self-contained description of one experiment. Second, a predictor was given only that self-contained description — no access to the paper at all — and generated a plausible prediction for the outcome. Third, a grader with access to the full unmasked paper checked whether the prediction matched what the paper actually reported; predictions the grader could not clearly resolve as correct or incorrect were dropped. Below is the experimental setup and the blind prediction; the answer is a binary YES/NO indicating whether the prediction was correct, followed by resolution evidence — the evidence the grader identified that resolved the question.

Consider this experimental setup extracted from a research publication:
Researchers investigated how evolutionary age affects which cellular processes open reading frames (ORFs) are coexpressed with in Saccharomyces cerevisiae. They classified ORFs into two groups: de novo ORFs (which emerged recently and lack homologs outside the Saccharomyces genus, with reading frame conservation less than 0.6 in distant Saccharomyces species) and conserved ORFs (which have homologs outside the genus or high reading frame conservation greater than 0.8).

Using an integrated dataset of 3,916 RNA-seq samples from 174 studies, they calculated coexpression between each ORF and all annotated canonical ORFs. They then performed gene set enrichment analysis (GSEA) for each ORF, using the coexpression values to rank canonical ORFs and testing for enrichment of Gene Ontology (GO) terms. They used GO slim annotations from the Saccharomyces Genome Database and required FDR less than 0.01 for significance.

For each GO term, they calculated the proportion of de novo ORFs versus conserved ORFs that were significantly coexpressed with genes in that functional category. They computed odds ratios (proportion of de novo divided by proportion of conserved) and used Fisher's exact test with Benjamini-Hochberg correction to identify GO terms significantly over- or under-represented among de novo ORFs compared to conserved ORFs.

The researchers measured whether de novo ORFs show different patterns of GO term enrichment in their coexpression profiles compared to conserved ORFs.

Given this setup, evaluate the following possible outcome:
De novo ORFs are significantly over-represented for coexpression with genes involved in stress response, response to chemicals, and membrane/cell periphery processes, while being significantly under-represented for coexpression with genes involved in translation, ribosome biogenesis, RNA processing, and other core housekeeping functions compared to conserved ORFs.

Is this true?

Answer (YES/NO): NO